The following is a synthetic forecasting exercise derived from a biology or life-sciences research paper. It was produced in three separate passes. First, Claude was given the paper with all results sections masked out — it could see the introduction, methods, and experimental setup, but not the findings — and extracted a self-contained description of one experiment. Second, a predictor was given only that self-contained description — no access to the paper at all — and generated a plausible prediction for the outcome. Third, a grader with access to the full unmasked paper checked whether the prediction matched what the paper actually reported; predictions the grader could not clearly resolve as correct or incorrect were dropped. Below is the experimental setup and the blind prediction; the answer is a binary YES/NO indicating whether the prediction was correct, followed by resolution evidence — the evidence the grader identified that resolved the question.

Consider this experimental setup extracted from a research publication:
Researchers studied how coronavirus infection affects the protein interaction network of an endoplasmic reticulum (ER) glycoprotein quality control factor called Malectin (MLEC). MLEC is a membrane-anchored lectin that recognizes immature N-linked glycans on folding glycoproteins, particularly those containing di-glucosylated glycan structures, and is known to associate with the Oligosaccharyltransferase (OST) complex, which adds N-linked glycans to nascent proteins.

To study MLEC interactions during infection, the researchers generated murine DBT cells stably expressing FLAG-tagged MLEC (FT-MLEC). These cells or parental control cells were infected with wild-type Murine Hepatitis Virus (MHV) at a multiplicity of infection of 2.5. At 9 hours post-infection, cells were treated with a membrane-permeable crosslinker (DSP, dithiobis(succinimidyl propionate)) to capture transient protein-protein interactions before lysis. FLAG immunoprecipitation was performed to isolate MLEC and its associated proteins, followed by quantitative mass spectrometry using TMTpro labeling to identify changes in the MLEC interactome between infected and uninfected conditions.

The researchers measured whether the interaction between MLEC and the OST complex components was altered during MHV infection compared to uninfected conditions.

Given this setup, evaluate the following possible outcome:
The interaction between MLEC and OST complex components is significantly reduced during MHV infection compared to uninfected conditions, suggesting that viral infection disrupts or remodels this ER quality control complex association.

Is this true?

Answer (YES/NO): NO